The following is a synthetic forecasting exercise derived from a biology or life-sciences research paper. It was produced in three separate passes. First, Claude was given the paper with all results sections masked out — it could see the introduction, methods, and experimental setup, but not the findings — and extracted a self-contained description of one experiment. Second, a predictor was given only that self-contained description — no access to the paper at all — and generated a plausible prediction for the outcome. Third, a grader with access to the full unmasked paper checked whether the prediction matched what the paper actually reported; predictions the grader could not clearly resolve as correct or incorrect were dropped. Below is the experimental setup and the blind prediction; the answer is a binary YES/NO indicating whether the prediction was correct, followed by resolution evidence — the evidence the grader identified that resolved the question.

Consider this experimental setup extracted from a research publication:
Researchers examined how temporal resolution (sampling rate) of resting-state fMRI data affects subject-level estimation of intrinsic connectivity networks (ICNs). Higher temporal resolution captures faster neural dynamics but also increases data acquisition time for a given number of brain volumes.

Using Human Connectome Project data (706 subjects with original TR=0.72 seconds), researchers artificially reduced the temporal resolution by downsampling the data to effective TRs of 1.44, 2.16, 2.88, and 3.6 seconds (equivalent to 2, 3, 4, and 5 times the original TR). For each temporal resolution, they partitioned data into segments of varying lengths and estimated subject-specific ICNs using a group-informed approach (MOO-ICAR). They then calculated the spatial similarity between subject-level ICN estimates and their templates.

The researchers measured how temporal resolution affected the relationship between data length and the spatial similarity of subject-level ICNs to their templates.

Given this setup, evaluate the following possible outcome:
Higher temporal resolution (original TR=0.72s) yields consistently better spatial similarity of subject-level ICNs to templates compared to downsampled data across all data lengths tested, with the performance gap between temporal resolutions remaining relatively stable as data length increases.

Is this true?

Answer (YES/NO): NO